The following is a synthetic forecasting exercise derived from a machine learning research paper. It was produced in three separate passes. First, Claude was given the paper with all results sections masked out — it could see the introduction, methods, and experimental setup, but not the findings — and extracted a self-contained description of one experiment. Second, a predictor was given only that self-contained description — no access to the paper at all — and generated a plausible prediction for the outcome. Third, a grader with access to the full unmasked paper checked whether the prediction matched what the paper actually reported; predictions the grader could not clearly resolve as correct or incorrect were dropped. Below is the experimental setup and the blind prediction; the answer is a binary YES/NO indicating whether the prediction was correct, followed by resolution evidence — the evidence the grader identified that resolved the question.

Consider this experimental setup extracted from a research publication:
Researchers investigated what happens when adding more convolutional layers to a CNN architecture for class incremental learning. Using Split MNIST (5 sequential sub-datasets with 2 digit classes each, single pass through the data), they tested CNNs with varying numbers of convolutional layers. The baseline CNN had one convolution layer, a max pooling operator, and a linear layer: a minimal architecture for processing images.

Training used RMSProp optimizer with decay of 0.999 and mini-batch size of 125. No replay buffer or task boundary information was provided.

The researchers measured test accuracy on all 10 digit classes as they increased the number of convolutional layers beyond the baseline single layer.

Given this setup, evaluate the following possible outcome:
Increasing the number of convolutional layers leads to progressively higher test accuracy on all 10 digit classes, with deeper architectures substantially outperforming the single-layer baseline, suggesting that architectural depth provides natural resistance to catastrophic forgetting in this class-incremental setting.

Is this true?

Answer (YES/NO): NO